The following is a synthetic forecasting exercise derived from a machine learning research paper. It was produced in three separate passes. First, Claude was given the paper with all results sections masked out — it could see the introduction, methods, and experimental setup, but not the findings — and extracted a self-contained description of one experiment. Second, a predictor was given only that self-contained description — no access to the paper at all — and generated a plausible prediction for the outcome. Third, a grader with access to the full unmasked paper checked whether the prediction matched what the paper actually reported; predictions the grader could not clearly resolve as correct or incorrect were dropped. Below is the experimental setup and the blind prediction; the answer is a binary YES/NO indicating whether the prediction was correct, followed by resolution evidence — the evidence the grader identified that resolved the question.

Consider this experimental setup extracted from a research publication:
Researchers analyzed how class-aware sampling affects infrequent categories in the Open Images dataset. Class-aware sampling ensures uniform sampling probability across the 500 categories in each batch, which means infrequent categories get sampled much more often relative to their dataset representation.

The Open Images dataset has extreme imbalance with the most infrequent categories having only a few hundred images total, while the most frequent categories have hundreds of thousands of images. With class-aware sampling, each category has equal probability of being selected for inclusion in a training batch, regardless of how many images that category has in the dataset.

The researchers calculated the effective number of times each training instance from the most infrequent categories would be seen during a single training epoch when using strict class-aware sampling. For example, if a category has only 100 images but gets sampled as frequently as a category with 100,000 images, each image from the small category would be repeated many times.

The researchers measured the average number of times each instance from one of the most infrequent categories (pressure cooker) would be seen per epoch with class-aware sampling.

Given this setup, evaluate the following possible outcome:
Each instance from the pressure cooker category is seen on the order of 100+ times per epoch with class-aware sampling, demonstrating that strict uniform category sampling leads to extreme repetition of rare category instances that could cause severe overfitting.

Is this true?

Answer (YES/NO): YES